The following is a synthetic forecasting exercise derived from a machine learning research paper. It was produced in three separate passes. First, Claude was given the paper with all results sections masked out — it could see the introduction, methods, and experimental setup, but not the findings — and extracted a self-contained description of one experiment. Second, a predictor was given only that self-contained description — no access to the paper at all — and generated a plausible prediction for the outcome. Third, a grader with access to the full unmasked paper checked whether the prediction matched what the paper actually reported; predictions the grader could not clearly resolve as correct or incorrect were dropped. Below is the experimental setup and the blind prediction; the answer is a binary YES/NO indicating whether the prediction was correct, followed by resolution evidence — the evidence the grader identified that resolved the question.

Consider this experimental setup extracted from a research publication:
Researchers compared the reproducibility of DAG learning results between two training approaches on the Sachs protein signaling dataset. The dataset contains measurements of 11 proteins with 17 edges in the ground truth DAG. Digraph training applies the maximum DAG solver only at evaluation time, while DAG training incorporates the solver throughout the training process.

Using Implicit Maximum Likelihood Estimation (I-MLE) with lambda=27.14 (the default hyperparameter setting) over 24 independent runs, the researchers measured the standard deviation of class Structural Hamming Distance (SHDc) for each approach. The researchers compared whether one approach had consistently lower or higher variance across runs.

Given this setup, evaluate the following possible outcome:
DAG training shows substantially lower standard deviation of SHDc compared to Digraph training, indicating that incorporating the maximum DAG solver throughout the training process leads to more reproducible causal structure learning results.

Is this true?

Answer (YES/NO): YES